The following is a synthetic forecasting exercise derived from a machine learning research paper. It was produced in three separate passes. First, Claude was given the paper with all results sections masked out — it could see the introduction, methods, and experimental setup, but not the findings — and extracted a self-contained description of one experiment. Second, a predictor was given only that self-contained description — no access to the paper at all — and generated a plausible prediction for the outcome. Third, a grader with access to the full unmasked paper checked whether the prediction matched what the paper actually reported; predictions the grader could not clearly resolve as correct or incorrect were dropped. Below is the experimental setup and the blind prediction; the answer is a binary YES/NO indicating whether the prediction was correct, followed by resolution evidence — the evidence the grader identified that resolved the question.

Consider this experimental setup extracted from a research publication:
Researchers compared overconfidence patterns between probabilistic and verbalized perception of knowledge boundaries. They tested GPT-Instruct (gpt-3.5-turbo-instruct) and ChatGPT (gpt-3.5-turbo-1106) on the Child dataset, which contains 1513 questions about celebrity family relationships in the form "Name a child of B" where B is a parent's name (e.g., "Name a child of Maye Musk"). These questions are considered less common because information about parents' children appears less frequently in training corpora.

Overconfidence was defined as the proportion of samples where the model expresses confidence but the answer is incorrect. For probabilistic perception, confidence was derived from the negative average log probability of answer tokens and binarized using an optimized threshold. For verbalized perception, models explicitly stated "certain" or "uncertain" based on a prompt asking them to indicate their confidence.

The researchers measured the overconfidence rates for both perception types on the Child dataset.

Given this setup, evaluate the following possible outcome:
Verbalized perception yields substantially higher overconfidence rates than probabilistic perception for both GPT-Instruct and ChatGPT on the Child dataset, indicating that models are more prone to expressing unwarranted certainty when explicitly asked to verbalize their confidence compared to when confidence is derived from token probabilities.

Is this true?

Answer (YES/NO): YES